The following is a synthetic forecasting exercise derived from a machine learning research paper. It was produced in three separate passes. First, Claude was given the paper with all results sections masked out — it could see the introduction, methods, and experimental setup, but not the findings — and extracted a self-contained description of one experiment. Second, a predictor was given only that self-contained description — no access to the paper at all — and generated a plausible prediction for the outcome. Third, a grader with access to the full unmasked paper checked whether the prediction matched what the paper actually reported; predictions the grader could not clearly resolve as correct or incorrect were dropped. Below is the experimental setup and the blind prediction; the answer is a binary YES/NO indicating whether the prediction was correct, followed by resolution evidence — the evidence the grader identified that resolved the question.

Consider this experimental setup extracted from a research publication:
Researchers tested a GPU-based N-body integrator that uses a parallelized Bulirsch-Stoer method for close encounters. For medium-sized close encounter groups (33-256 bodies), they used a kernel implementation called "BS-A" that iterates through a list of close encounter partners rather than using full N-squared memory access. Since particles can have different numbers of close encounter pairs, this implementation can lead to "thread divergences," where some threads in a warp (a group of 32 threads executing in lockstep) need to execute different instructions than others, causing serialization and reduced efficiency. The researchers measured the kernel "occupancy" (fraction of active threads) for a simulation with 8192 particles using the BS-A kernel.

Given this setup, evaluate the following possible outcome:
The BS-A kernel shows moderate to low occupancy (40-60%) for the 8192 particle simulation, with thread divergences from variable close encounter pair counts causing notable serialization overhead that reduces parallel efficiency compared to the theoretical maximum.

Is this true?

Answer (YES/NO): NO